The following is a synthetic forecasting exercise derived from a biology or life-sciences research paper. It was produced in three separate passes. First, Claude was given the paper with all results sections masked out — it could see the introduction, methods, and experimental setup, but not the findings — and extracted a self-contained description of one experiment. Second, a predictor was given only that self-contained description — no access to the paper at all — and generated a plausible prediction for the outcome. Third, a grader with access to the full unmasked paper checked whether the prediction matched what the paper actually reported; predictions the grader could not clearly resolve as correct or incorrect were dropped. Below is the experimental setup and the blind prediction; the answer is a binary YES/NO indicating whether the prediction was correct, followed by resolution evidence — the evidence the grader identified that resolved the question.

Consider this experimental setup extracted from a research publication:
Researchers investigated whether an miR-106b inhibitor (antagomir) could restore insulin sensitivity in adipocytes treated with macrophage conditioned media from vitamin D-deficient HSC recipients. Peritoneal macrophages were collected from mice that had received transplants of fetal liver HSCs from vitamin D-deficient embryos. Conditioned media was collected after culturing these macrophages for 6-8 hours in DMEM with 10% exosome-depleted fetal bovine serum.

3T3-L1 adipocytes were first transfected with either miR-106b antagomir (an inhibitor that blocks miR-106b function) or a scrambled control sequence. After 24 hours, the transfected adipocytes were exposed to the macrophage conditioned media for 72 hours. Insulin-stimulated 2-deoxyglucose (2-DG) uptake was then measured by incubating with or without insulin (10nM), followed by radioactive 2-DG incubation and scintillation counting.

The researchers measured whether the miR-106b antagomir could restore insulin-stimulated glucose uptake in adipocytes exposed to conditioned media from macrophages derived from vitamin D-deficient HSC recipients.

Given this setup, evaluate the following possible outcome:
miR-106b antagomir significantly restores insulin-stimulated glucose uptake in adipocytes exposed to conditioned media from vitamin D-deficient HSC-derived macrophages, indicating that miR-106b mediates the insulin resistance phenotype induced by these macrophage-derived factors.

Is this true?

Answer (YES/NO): YES